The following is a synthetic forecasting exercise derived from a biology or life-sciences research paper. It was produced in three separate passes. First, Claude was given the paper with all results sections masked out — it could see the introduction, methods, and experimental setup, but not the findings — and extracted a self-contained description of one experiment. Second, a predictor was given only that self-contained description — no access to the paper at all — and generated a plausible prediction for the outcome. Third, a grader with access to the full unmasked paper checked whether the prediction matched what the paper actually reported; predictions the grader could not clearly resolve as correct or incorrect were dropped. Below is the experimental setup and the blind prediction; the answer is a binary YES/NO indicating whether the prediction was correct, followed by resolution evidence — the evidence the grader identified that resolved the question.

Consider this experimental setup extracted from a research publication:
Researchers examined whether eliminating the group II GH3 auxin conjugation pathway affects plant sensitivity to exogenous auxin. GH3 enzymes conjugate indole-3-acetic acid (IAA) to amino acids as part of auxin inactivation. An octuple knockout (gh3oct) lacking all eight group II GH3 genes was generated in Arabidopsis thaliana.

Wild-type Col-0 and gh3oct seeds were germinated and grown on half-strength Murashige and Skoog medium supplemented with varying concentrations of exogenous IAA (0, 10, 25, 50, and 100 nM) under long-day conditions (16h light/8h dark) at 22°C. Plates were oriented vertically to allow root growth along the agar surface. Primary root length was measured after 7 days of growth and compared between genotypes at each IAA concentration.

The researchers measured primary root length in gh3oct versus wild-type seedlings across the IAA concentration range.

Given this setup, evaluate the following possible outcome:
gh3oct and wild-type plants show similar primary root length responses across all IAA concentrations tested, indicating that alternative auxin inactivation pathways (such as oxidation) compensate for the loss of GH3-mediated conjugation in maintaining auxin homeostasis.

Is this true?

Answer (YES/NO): NO